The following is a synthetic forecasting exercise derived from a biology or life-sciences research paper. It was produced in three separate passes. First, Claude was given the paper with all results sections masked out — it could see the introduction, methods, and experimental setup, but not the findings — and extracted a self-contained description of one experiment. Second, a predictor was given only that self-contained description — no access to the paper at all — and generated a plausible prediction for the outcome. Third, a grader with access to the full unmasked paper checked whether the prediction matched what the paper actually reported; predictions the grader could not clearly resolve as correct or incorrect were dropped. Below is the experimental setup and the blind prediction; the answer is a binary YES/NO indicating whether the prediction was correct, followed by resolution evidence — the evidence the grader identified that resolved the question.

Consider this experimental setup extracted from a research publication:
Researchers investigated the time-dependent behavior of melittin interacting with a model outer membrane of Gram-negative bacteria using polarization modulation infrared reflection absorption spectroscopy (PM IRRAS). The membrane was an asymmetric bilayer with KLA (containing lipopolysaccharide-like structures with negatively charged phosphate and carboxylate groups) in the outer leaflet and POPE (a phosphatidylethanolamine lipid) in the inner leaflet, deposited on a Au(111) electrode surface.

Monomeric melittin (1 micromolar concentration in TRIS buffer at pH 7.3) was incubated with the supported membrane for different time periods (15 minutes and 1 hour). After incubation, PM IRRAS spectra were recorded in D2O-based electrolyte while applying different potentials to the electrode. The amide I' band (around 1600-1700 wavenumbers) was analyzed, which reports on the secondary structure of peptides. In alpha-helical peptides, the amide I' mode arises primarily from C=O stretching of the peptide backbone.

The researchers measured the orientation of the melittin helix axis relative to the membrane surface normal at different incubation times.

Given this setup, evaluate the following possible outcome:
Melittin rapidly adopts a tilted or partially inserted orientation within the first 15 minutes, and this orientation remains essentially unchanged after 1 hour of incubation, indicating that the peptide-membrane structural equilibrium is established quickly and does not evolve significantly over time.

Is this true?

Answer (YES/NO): NO